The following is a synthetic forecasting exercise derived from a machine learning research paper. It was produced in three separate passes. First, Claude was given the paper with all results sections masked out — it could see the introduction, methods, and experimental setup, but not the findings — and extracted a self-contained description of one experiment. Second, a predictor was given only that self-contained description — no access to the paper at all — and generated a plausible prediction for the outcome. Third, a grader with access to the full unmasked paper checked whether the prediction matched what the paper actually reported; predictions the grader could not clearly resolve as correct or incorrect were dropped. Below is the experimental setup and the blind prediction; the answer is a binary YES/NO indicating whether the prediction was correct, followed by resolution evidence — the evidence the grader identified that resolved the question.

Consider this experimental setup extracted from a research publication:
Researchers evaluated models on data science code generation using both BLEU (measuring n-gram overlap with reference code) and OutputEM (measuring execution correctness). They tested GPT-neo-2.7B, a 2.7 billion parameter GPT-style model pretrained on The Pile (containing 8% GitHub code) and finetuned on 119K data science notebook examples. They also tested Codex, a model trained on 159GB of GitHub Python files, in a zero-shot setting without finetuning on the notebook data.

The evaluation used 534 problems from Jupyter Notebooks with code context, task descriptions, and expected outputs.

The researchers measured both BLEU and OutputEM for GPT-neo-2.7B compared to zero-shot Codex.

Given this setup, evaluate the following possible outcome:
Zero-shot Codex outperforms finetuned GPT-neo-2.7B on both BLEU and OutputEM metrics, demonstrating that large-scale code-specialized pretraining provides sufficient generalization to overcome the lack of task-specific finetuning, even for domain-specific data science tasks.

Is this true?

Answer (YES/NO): NO